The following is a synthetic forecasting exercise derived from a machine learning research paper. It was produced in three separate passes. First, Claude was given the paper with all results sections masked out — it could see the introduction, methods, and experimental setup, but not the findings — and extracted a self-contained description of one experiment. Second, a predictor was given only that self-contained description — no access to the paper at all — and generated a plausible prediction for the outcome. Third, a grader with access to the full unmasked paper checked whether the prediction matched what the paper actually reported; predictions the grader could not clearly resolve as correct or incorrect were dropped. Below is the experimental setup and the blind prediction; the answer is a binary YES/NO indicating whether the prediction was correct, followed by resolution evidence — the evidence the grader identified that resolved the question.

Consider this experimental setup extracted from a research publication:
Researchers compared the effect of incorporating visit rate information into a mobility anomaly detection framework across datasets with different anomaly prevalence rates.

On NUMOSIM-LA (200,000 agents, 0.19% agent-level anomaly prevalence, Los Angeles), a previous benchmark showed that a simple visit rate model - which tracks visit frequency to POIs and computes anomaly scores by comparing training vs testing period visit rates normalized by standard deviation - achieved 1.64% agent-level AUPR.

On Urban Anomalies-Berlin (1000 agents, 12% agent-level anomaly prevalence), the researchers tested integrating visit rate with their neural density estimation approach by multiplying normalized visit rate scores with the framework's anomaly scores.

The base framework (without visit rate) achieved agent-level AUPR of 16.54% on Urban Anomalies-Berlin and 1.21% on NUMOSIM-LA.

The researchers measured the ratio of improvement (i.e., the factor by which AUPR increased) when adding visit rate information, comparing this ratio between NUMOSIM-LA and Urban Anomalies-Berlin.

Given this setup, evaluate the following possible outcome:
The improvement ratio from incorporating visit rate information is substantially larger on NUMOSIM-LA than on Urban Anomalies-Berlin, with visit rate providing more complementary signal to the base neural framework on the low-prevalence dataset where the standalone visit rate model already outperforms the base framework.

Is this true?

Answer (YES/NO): YES